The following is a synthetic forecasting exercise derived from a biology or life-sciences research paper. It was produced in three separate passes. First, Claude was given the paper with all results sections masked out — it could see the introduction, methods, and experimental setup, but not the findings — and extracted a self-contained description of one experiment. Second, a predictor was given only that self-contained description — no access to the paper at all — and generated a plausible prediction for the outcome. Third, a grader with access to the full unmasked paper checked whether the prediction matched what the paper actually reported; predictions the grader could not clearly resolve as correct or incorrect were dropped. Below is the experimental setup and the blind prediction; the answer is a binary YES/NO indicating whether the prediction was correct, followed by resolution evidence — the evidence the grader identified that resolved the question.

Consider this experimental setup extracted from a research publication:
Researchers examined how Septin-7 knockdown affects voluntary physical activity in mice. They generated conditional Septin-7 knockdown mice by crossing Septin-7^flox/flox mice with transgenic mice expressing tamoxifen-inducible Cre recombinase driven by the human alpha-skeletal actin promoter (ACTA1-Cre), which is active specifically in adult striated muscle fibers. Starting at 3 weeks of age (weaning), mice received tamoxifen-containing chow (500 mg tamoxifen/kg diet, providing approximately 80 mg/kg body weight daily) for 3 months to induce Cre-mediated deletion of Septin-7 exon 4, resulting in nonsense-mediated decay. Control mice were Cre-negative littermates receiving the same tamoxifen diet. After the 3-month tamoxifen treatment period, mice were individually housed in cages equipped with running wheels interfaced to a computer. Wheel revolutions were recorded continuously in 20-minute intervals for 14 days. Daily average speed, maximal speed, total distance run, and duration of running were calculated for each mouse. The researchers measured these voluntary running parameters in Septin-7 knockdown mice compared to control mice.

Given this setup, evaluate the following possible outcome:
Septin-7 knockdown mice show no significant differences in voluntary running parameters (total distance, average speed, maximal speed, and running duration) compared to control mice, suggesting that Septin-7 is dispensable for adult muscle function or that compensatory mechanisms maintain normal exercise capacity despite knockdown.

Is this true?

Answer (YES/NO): NO